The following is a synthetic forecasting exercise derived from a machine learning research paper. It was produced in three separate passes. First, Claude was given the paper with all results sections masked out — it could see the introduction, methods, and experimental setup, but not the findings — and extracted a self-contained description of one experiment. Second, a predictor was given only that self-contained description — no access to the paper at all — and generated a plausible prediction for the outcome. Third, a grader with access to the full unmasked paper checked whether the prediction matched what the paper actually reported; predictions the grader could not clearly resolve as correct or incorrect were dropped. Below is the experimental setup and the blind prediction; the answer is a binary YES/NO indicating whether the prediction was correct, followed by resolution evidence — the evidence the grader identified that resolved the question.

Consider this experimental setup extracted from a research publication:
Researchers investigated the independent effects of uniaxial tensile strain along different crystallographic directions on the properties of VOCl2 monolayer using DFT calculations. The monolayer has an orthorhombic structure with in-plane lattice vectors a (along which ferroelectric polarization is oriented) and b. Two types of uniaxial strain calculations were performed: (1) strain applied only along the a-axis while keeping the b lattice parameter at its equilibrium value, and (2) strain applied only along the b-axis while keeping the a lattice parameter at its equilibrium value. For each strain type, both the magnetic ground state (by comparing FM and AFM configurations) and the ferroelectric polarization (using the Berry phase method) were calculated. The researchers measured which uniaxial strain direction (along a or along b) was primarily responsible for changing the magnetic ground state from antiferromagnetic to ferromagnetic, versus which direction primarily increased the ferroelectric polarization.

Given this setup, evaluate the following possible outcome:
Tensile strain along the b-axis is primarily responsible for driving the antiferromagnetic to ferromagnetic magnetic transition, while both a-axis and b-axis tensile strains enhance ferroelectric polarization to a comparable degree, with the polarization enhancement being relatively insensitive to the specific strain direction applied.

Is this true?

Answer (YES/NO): NO